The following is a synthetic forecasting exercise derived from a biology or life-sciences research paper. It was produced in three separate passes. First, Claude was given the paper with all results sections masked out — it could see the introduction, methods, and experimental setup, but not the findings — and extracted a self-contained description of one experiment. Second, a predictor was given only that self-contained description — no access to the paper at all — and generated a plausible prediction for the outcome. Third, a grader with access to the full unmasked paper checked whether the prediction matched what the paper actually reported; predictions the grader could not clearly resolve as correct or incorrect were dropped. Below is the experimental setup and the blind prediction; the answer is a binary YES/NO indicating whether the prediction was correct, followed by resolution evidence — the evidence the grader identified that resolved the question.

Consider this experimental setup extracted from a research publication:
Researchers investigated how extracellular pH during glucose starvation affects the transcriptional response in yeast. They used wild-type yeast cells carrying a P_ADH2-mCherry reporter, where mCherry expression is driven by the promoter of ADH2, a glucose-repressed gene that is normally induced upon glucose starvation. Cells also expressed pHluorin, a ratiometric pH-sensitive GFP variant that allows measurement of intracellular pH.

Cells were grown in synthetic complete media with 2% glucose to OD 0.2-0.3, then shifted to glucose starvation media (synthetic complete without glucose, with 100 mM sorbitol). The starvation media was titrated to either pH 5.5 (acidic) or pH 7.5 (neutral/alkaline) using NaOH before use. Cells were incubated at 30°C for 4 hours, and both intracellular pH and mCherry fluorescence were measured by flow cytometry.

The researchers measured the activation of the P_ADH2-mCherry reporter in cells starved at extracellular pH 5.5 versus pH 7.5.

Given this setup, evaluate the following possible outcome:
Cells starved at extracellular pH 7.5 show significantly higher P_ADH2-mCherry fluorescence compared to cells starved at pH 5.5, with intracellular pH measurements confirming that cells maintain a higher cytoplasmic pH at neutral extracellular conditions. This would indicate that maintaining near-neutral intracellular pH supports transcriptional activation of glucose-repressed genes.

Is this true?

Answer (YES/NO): NO